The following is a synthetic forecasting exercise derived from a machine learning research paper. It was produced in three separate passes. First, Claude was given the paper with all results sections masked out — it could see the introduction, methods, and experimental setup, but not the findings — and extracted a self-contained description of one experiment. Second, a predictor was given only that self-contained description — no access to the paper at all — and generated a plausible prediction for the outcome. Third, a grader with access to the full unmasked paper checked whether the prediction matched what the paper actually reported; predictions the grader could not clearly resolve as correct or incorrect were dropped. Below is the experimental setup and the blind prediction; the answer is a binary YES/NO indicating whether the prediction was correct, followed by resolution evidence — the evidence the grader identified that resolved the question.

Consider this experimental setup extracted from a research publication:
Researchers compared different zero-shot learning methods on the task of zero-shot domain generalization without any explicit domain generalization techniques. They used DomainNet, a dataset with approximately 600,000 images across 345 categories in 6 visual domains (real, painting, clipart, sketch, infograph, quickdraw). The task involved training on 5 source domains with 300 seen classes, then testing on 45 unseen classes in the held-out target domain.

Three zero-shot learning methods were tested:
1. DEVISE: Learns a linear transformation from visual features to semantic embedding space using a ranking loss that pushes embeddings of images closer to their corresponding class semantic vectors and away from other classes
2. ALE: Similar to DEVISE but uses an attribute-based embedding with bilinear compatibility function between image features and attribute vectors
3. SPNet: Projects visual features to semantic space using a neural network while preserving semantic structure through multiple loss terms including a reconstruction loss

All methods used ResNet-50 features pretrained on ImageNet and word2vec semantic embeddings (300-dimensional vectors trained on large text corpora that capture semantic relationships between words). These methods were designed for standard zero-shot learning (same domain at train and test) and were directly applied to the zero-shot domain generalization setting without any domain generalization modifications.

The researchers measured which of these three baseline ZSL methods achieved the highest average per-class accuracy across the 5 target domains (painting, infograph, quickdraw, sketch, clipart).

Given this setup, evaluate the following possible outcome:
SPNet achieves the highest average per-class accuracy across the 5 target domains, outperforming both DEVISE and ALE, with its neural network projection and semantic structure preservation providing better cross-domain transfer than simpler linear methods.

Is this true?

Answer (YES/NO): YES